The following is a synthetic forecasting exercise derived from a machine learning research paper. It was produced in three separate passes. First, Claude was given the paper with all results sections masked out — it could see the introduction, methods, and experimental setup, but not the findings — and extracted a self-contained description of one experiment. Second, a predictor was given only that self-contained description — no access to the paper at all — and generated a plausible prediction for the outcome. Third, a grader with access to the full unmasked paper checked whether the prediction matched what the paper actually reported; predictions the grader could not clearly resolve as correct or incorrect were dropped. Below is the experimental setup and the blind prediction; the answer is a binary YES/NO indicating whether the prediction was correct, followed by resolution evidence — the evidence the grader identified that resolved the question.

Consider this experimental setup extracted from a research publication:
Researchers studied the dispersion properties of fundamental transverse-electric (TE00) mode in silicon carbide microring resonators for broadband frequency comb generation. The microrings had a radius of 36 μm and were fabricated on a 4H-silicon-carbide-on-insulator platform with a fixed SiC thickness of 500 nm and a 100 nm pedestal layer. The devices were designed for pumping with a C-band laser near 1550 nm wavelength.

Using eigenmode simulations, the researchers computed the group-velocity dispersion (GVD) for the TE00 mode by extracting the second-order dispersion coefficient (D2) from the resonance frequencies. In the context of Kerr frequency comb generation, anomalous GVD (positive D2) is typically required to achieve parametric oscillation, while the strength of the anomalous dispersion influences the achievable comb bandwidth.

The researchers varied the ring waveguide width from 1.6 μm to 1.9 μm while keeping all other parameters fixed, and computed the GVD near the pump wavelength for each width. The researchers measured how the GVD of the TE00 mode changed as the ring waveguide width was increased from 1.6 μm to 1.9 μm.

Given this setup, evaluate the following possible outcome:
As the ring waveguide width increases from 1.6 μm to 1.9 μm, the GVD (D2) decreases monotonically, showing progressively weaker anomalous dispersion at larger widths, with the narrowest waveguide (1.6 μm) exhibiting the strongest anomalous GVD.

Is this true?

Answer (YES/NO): YES